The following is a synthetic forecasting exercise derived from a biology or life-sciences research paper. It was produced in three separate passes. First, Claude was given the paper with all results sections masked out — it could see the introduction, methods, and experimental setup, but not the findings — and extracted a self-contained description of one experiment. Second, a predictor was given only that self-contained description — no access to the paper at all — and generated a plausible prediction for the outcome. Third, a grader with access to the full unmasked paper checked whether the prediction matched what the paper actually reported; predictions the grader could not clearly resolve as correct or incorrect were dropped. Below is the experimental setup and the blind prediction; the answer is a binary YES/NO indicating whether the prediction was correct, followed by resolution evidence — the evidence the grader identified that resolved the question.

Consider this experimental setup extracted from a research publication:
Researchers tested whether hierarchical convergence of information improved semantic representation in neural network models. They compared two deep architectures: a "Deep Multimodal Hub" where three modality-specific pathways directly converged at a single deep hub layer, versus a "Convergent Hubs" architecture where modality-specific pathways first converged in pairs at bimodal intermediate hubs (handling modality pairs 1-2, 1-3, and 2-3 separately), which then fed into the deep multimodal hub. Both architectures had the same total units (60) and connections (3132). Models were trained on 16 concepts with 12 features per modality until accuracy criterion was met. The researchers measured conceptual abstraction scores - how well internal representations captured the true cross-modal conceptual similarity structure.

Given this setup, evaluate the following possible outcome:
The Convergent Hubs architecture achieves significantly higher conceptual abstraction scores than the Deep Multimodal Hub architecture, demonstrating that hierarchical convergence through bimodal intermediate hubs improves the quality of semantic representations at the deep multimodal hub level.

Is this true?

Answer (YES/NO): NO